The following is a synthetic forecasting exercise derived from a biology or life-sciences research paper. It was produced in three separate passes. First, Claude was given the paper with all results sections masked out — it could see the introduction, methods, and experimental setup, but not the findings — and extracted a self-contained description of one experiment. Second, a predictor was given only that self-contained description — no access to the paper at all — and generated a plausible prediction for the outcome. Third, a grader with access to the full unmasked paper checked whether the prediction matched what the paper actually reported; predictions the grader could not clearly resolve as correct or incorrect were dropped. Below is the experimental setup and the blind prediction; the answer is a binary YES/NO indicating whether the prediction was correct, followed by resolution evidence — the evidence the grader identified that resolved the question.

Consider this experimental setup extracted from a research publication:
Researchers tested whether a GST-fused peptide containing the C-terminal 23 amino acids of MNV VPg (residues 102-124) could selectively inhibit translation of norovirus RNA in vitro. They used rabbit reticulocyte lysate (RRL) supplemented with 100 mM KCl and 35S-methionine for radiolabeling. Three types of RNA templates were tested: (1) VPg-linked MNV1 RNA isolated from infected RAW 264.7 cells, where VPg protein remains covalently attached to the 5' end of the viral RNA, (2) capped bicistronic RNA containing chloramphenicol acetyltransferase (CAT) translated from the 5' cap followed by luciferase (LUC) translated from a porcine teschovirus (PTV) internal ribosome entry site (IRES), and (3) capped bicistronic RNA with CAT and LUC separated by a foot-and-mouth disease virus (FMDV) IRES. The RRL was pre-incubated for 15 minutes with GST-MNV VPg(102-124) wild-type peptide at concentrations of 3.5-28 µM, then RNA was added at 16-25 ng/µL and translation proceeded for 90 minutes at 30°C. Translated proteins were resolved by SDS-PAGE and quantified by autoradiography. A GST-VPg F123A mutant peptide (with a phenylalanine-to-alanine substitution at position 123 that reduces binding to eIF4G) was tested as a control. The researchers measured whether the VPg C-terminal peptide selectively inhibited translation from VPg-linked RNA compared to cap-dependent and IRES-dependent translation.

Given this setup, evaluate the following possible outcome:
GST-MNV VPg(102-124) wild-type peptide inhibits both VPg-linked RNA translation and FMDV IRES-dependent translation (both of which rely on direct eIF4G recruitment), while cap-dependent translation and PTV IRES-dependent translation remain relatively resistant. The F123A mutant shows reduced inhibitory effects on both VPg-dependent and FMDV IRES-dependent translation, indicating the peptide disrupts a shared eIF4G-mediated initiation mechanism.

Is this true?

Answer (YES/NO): NO